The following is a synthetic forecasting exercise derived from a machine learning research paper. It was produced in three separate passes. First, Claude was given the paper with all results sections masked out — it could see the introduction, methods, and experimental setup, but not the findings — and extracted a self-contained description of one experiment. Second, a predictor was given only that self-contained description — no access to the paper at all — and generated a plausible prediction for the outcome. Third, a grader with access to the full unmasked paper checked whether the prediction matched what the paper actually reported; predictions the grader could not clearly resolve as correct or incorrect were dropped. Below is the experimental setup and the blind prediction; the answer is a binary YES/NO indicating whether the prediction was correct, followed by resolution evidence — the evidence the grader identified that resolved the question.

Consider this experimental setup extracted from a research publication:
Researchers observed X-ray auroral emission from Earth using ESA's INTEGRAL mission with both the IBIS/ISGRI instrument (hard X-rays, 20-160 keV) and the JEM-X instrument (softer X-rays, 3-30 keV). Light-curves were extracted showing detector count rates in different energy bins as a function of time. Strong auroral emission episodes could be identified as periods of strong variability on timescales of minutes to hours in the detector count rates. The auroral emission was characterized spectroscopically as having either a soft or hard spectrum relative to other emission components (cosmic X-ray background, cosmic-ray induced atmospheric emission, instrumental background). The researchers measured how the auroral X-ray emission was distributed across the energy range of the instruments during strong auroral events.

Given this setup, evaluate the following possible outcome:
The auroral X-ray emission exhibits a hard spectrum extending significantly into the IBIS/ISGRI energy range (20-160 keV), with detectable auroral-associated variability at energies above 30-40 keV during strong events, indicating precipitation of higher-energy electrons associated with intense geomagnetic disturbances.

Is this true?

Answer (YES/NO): YES